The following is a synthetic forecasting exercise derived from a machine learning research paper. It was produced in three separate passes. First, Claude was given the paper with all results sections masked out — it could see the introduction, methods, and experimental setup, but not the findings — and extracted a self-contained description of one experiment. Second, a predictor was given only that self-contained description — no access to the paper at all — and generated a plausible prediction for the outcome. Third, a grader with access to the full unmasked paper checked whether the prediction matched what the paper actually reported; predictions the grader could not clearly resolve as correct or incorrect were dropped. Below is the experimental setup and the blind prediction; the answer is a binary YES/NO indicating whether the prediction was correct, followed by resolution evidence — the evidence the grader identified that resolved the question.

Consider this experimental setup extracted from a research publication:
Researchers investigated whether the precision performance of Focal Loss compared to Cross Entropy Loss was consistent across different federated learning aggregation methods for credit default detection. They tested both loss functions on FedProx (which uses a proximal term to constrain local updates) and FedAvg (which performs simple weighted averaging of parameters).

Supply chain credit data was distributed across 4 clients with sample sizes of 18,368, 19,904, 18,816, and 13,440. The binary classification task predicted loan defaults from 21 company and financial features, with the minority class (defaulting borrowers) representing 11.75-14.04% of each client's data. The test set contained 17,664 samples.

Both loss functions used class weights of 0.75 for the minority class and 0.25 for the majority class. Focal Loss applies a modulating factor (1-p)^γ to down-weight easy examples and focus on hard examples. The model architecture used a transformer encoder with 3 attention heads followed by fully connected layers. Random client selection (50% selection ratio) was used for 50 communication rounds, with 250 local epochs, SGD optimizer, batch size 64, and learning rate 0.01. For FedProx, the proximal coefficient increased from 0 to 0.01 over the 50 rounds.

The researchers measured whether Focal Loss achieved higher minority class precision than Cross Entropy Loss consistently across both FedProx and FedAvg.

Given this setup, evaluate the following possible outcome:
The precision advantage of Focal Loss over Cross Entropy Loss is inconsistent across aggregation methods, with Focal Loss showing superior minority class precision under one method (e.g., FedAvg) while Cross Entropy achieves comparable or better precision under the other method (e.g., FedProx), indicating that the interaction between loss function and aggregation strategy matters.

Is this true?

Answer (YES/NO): YES